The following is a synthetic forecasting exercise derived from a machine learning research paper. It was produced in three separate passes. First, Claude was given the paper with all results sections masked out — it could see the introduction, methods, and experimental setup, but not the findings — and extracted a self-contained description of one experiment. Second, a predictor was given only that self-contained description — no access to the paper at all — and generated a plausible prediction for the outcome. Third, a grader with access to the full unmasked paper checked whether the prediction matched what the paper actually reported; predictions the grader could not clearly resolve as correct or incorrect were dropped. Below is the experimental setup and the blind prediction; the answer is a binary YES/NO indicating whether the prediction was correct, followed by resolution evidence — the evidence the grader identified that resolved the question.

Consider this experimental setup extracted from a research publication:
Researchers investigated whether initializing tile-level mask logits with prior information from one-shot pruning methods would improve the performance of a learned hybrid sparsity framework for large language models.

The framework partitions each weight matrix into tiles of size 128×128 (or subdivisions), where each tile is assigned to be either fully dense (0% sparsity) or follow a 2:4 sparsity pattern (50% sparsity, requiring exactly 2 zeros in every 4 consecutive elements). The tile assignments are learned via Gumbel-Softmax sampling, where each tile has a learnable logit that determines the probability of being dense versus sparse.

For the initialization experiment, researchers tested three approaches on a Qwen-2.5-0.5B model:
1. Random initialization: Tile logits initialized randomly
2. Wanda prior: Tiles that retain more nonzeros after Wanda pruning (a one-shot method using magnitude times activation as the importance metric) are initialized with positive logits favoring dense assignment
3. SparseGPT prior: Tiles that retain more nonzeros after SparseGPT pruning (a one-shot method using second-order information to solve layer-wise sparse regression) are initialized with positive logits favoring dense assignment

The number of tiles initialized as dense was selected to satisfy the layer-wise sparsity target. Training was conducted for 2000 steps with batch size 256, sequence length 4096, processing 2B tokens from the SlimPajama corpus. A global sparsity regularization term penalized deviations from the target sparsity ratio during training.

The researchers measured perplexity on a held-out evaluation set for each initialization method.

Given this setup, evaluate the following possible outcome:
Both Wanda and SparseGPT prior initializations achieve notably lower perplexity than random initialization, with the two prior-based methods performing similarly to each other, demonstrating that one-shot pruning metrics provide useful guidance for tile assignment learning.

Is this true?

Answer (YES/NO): NO